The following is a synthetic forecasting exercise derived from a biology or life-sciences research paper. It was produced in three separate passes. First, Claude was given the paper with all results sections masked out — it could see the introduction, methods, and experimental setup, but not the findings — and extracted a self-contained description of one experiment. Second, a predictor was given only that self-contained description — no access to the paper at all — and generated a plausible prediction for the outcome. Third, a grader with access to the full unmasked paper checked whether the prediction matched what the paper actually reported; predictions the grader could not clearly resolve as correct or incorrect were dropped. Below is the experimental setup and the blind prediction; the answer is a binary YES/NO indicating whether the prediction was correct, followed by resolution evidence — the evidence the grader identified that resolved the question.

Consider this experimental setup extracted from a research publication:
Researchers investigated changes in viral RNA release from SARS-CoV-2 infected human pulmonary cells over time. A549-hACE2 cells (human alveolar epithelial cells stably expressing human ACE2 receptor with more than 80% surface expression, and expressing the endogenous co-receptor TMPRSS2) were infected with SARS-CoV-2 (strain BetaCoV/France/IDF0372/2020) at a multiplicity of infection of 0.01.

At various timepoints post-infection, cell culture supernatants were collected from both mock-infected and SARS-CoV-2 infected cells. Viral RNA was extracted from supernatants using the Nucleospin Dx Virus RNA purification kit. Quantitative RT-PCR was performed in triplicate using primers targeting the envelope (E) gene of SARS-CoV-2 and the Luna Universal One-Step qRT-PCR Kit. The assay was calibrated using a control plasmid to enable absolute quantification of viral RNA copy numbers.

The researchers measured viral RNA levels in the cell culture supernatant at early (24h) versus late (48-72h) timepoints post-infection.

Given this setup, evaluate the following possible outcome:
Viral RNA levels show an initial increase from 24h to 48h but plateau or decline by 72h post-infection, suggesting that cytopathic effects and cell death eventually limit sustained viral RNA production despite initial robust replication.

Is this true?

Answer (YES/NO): NO